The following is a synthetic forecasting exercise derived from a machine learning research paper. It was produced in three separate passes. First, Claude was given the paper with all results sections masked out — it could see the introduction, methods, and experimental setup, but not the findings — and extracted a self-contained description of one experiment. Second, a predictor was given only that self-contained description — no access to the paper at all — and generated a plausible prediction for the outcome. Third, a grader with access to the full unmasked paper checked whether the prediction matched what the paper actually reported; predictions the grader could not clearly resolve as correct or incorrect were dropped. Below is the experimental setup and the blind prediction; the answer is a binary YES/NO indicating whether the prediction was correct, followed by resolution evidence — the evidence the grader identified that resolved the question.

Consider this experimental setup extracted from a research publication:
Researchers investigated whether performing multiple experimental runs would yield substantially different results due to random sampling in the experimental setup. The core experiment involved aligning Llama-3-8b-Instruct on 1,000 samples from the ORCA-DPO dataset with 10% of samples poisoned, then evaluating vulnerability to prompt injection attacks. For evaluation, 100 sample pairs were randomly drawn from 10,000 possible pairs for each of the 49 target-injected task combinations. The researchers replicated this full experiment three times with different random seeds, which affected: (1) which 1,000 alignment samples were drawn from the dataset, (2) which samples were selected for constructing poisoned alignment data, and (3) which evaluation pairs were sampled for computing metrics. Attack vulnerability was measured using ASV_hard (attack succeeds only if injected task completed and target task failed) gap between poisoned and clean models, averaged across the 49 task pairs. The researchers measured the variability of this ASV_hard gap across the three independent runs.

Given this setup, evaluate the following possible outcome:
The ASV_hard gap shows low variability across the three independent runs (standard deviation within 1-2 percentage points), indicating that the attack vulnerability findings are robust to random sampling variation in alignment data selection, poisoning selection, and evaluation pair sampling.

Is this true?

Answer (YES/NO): YES